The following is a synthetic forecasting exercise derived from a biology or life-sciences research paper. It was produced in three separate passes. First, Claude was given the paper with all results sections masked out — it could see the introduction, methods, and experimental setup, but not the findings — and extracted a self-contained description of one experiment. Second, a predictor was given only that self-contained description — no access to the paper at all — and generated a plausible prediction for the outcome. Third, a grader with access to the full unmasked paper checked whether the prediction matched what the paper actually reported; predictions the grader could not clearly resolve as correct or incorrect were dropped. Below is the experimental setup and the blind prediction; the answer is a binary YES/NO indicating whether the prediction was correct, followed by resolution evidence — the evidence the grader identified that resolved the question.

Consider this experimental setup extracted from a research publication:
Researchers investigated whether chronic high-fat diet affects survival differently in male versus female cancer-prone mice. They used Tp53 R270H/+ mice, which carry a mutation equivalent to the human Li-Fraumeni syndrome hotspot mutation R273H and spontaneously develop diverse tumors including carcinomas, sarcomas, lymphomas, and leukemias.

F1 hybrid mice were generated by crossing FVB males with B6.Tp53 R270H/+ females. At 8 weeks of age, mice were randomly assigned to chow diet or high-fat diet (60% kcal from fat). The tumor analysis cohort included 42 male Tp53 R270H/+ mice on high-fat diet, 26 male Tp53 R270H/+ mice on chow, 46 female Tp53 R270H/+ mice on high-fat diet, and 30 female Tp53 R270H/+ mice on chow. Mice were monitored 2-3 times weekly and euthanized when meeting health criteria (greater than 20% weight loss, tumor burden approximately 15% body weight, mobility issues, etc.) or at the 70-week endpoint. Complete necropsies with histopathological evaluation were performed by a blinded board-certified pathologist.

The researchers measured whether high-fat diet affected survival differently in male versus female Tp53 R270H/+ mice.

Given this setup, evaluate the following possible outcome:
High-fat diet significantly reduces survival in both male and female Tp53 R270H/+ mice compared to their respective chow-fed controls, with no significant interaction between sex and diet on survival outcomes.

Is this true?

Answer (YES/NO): NO